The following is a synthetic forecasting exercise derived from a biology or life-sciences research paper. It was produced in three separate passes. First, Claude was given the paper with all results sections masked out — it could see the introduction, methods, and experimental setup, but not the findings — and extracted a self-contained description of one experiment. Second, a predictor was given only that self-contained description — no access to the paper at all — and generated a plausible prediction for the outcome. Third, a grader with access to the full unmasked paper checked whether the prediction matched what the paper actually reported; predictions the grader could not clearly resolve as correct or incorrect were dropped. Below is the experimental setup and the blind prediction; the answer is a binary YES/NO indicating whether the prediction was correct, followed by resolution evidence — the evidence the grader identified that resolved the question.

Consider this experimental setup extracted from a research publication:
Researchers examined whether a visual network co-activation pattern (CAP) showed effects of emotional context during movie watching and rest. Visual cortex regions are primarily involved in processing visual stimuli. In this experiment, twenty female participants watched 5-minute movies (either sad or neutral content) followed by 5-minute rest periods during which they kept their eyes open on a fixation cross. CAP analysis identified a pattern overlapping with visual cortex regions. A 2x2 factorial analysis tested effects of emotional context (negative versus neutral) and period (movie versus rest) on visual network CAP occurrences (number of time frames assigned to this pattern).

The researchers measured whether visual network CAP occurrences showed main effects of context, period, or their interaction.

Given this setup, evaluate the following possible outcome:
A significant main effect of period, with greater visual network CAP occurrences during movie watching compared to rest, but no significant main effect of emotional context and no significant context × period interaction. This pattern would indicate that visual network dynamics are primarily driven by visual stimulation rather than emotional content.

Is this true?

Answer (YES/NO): NO